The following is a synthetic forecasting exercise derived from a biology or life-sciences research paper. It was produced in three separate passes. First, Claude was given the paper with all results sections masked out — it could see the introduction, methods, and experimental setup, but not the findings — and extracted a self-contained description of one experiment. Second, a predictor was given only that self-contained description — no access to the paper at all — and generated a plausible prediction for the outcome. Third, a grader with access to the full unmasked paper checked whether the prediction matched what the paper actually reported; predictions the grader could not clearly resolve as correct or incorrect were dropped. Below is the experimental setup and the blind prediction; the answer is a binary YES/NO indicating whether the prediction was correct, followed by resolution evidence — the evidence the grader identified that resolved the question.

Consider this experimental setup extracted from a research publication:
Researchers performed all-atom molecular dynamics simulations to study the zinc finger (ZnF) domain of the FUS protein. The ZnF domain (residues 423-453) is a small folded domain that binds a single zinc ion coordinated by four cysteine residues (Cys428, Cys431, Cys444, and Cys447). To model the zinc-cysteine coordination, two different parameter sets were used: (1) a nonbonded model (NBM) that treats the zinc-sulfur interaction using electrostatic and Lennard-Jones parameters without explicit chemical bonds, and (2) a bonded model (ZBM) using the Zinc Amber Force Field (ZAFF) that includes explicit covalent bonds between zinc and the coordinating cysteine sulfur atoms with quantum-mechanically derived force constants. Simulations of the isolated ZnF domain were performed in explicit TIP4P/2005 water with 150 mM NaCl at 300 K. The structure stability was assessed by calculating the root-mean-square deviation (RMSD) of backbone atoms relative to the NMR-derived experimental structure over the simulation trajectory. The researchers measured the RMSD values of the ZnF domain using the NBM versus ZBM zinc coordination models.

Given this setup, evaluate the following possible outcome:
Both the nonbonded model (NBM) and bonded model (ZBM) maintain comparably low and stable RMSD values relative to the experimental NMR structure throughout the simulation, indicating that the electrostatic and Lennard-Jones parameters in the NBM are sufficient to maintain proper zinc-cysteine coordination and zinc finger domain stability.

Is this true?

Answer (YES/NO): NO